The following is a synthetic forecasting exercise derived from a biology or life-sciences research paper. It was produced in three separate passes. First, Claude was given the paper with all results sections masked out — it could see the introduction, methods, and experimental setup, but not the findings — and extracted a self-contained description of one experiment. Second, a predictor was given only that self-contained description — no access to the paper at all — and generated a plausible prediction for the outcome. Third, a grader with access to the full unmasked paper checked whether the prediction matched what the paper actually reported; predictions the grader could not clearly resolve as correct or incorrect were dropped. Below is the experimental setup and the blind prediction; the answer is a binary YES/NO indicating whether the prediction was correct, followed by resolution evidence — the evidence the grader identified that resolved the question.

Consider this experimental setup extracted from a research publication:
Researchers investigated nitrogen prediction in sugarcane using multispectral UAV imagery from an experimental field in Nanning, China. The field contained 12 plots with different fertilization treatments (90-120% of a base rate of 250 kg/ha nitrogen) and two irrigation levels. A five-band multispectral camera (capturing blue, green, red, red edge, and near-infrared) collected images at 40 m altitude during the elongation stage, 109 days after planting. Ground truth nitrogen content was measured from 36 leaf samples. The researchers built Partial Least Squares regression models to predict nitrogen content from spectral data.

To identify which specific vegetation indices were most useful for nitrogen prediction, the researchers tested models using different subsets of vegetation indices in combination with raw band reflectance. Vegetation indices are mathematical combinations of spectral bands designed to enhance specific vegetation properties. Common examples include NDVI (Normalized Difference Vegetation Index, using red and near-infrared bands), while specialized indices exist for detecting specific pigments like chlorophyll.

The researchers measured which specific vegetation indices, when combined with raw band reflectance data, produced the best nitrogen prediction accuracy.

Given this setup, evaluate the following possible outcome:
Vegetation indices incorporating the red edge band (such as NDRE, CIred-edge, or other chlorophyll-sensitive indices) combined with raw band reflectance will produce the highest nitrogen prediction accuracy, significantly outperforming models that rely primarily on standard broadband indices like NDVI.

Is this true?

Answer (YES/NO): NO